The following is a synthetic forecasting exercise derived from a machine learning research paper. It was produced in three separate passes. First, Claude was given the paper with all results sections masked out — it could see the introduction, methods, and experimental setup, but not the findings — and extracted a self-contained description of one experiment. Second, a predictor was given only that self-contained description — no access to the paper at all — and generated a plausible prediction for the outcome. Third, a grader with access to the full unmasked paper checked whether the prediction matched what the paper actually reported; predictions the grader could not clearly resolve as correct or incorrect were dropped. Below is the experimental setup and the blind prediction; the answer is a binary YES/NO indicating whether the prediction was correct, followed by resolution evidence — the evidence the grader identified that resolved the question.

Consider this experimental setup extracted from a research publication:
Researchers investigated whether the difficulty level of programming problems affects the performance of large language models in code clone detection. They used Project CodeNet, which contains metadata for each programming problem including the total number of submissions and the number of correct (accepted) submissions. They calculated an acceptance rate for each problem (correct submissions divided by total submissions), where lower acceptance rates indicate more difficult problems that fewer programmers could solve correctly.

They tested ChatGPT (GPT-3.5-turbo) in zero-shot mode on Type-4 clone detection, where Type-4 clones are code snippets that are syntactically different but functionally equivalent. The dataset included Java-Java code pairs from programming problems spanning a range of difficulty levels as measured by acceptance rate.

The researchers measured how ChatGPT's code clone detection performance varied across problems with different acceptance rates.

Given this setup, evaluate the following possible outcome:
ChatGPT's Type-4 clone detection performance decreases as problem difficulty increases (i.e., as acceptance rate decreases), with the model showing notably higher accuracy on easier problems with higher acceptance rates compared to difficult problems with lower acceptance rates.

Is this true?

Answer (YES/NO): YES